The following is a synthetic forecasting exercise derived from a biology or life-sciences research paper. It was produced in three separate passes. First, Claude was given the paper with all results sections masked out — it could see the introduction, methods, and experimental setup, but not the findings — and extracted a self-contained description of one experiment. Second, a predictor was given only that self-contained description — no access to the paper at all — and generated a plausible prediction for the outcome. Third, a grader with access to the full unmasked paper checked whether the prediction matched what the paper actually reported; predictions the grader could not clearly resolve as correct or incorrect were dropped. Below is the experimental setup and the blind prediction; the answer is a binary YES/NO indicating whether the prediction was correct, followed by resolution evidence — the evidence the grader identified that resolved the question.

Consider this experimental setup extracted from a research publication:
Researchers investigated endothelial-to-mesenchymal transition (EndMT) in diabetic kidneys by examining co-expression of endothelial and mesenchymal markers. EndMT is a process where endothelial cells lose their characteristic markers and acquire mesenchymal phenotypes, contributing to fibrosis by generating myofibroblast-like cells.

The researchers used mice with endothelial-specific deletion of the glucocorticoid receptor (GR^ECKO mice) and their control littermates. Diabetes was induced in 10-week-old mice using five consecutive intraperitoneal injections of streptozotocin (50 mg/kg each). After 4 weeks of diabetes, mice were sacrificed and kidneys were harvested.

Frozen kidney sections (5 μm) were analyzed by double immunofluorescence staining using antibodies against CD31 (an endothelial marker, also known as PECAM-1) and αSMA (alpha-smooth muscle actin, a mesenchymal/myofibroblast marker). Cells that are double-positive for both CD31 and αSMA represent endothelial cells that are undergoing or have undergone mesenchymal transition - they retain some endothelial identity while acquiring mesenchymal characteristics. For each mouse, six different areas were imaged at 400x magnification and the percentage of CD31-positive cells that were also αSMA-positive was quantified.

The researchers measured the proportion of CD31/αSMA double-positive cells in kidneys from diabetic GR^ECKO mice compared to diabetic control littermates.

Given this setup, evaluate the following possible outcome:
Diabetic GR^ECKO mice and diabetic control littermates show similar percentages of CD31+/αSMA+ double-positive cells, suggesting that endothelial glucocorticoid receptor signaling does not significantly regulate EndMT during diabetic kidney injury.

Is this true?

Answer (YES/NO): NO